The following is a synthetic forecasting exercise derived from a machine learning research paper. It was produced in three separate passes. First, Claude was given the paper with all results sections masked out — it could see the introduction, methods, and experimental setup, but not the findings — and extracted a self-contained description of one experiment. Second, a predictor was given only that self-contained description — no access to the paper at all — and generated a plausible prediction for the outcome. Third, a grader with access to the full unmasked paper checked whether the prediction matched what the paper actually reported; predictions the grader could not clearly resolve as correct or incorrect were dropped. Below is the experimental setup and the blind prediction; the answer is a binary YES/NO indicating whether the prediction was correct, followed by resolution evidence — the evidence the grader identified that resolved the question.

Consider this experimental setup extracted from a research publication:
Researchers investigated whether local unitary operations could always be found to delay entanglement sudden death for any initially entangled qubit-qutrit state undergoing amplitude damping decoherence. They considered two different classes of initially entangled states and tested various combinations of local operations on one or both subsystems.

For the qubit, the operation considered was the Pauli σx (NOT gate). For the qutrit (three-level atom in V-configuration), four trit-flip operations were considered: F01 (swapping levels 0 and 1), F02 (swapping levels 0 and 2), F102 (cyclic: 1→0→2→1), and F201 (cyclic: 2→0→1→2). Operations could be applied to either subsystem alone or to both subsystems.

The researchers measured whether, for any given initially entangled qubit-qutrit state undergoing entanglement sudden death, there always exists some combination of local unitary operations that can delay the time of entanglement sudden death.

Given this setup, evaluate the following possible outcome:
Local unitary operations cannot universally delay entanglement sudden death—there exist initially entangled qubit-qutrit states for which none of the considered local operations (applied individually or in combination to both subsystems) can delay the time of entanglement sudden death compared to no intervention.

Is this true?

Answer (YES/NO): NO